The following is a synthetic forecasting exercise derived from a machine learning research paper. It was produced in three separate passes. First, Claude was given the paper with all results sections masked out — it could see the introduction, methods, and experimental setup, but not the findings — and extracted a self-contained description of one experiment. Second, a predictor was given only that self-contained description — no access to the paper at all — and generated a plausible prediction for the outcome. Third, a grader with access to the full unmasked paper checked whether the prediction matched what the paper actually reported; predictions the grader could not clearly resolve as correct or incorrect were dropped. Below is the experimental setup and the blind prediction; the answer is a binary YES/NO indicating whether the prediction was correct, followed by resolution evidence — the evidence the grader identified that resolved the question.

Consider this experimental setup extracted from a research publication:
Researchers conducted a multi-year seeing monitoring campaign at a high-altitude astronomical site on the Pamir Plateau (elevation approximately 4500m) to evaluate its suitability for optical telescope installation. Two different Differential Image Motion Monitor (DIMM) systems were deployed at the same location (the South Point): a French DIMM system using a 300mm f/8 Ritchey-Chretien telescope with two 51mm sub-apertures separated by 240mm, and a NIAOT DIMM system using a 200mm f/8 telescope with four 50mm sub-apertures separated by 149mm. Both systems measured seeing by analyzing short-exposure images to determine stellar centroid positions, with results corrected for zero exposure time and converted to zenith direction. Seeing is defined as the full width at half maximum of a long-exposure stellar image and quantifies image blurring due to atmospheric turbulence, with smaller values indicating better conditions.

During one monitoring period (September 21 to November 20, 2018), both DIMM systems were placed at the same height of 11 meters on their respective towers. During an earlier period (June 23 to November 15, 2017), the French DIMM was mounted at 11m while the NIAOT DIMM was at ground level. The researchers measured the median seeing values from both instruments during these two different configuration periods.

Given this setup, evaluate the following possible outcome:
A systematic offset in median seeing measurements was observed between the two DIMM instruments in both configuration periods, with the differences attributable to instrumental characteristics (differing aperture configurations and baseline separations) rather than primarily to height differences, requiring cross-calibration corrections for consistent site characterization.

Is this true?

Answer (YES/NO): NO